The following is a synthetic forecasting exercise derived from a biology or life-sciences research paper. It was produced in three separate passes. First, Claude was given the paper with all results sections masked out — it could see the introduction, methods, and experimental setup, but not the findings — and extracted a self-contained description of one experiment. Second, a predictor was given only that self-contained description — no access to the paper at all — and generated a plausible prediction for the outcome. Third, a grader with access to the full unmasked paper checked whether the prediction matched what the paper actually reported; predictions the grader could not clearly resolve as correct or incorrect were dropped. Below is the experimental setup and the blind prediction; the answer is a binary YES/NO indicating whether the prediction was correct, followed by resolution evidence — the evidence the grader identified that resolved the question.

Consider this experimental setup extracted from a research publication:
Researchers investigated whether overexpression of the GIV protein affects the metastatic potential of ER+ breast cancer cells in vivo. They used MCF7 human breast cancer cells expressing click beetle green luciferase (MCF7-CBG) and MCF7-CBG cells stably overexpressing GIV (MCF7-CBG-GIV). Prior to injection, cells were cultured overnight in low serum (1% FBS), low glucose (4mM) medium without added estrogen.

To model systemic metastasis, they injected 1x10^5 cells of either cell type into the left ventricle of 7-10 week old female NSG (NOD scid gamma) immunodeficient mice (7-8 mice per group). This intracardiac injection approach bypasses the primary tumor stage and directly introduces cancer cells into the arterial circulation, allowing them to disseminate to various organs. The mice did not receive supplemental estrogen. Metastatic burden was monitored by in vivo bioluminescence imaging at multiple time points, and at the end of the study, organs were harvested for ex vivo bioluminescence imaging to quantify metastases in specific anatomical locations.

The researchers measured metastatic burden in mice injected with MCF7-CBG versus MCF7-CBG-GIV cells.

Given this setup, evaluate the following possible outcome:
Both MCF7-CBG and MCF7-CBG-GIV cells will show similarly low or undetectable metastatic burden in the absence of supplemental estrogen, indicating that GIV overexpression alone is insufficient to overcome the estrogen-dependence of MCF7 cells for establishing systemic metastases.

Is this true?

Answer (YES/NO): NO